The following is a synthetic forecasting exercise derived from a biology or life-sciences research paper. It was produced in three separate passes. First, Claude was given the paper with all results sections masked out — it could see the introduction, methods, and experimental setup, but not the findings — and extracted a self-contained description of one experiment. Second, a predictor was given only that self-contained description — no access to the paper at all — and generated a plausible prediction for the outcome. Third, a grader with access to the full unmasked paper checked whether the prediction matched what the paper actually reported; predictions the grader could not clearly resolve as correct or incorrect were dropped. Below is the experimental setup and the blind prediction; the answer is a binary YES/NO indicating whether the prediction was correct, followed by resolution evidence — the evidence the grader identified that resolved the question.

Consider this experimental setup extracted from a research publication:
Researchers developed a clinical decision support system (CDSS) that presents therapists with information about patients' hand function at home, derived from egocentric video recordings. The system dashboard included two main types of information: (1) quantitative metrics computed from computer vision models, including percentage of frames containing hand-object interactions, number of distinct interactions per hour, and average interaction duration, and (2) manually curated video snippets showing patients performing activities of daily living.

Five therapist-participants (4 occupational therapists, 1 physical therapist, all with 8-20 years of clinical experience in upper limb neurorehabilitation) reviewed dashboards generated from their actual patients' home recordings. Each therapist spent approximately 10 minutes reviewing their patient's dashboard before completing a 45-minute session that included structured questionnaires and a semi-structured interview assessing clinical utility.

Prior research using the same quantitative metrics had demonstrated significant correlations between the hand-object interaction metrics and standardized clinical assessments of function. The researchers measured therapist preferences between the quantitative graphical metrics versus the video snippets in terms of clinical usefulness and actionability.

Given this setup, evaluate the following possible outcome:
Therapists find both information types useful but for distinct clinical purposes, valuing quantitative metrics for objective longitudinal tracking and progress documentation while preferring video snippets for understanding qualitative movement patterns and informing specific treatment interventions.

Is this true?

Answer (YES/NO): NO